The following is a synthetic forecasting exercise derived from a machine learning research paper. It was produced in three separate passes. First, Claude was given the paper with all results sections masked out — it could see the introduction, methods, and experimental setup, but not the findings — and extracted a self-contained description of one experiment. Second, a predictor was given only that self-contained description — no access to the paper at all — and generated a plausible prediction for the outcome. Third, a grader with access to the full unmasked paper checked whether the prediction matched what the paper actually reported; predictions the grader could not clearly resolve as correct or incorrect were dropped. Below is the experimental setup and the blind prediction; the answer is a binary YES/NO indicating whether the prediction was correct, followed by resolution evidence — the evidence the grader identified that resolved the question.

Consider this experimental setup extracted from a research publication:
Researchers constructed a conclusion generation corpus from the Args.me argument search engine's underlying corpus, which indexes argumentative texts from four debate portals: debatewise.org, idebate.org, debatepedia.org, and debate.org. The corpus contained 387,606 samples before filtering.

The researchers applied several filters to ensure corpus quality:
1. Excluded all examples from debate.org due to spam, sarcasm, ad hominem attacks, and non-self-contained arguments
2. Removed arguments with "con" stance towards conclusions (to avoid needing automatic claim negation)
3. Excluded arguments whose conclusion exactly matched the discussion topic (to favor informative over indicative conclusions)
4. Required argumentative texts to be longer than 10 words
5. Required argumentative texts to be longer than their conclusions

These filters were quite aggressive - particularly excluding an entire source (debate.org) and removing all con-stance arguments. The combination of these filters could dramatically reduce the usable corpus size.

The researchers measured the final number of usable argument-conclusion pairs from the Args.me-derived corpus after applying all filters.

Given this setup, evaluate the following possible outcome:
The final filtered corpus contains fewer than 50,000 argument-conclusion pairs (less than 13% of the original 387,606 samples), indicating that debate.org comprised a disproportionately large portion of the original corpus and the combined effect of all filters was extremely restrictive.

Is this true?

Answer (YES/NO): YES